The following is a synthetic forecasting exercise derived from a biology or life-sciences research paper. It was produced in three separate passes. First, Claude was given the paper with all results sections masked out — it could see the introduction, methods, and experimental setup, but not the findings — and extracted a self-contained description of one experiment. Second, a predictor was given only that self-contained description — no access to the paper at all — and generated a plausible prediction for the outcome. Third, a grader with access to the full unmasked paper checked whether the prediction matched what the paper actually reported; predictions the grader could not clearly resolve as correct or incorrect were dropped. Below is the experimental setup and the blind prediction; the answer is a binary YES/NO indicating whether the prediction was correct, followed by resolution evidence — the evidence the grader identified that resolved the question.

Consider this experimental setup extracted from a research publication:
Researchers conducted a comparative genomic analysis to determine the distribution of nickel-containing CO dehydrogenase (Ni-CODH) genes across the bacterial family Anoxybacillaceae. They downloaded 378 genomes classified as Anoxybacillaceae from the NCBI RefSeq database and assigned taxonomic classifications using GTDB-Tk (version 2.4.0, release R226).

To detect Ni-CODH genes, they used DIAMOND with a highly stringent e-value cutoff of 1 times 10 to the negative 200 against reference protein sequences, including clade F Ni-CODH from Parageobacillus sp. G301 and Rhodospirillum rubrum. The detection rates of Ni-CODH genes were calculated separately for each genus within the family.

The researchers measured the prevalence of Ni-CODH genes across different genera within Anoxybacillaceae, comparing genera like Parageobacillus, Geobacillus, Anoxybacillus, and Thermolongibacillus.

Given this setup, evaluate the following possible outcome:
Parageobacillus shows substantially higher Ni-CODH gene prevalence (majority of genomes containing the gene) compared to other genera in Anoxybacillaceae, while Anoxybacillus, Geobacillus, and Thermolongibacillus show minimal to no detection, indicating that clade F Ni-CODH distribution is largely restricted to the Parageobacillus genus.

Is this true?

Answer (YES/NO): NO